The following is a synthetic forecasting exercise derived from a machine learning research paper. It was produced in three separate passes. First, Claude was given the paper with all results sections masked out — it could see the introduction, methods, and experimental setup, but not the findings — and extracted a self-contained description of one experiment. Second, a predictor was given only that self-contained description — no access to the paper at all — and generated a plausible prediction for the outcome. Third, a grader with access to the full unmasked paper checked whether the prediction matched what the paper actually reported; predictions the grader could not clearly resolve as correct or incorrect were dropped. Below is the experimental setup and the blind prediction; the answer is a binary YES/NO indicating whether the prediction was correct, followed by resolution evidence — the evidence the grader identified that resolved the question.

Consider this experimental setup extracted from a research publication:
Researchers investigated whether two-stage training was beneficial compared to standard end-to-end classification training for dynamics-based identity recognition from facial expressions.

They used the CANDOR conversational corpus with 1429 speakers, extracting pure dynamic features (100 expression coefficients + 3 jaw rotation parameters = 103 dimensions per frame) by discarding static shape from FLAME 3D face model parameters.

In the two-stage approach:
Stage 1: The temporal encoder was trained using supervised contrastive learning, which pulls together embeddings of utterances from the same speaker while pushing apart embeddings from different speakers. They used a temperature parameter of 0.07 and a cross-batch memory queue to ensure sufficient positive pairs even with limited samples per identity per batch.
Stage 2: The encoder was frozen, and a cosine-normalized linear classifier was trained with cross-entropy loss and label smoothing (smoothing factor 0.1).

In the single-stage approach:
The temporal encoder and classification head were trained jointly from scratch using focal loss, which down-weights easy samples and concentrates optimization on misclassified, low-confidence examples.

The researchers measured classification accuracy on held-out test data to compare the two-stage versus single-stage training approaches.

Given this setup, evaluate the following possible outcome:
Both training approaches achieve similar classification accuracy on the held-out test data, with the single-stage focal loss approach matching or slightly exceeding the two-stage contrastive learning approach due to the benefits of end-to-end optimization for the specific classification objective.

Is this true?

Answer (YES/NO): NO